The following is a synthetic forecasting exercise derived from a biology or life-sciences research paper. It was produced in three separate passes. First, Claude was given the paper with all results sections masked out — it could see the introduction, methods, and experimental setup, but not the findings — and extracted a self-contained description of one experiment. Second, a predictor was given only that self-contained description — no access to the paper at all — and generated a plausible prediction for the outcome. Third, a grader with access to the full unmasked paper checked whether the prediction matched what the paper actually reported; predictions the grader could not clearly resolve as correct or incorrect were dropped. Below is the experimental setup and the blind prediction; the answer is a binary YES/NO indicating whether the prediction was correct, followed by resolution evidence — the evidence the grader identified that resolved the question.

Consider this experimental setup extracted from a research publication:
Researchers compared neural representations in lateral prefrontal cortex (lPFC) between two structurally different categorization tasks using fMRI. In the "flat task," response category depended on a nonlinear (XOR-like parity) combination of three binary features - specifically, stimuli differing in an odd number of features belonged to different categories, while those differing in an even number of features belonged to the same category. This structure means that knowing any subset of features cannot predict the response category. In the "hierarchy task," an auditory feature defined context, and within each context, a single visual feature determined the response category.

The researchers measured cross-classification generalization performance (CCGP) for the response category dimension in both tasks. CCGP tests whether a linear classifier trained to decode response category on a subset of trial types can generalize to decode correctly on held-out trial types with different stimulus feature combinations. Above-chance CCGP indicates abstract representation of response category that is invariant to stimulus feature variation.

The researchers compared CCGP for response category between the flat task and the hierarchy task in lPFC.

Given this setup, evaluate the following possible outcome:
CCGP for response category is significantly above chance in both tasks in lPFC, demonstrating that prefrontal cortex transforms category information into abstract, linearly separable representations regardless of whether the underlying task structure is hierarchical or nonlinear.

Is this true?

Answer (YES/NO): NO